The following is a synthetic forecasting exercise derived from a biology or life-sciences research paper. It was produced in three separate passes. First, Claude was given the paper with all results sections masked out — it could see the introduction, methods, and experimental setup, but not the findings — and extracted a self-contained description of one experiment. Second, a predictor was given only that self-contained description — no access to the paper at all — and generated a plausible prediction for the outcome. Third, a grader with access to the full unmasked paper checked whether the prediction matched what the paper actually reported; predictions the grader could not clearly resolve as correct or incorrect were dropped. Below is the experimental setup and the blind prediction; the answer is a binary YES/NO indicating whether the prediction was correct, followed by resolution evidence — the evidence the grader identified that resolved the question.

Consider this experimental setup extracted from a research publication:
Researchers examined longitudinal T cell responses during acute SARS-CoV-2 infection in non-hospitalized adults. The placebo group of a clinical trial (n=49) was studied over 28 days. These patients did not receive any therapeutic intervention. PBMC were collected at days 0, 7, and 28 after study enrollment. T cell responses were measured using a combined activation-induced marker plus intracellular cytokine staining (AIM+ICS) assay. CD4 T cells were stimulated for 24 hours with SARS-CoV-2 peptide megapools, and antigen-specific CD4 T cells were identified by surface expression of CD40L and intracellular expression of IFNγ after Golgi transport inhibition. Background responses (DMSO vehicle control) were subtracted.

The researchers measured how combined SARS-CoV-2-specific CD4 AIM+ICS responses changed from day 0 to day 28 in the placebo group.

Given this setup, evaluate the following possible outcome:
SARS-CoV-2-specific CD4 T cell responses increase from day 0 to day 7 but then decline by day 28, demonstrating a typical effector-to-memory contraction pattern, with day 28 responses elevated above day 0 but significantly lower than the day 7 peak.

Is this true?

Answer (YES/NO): NO